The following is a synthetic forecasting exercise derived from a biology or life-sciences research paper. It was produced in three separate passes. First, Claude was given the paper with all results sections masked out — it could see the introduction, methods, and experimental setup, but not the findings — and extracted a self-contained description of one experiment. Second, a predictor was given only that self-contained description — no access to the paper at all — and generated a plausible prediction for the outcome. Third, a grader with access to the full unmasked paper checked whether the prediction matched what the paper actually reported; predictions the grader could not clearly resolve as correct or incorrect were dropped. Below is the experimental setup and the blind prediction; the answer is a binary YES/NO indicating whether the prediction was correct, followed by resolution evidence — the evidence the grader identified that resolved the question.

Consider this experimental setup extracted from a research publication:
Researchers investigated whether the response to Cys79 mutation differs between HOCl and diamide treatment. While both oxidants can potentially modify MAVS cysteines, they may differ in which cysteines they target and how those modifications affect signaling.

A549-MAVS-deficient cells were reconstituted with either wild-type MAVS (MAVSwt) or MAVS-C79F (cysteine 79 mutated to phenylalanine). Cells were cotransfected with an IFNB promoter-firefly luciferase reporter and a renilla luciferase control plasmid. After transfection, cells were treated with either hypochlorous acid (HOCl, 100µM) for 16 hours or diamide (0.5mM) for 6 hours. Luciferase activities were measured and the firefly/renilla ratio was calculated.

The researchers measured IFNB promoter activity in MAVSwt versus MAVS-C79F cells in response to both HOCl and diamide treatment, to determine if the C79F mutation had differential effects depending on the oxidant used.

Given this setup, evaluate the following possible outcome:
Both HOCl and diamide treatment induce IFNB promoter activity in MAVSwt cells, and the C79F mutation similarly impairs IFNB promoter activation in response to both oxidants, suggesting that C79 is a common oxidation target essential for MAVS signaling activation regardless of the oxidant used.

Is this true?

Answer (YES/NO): NO